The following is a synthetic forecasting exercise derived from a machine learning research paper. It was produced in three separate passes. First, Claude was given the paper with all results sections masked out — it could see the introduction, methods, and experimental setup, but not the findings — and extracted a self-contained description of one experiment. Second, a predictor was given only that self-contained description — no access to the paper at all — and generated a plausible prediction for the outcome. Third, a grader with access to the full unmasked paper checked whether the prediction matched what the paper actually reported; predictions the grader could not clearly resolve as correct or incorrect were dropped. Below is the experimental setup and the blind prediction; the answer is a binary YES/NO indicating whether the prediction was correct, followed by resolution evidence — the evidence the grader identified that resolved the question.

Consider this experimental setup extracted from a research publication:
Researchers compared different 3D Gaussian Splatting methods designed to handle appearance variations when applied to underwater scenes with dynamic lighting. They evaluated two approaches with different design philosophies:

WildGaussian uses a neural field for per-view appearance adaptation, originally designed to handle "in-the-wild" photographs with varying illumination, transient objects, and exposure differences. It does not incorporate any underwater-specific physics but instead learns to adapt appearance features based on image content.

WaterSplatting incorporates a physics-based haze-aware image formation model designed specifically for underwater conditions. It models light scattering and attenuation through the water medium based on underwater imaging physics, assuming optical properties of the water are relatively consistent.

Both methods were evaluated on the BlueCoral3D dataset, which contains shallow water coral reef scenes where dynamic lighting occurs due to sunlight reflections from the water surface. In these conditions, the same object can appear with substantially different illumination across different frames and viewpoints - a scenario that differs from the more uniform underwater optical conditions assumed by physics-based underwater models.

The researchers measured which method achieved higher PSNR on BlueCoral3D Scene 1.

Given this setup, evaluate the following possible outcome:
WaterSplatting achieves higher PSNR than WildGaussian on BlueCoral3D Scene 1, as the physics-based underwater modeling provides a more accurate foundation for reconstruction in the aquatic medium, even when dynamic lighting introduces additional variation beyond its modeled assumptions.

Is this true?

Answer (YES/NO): NO